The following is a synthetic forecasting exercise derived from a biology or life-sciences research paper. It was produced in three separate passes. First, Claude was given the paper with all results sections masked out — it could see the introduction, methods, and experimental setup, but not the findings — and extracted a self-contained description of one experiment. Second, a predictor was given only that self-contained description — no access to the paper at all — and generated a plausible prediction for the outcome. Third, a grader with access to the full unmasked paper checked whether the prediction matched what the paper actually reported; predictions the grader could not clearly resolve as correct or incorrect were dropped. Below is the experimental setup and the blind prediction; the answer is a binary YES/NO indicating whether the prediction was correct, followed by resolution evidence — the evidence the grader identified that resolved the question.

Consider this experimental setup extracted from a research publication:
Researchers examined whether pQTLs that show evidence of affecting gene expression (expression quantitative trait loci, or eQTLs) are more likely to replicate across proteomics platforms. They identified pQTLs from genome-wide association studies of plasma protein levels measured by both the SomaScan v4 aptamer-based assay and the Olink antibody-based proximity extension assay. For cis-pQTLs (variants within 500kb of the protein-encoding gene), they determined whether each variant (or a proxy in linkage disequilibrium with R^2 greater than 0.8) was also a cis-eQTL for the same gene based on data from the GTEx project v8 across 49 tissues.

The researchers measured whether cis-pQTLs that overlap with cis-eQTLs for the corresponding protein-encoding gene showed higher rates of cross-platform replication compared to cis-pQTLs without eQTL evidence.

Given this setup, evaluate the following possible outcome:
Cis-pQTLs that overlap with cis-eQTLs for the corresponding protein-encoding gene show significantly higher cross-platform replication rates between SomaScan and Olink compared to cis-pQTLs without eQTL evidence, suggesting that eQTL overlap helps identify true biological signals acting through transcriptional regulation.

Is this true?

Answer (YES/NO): YES